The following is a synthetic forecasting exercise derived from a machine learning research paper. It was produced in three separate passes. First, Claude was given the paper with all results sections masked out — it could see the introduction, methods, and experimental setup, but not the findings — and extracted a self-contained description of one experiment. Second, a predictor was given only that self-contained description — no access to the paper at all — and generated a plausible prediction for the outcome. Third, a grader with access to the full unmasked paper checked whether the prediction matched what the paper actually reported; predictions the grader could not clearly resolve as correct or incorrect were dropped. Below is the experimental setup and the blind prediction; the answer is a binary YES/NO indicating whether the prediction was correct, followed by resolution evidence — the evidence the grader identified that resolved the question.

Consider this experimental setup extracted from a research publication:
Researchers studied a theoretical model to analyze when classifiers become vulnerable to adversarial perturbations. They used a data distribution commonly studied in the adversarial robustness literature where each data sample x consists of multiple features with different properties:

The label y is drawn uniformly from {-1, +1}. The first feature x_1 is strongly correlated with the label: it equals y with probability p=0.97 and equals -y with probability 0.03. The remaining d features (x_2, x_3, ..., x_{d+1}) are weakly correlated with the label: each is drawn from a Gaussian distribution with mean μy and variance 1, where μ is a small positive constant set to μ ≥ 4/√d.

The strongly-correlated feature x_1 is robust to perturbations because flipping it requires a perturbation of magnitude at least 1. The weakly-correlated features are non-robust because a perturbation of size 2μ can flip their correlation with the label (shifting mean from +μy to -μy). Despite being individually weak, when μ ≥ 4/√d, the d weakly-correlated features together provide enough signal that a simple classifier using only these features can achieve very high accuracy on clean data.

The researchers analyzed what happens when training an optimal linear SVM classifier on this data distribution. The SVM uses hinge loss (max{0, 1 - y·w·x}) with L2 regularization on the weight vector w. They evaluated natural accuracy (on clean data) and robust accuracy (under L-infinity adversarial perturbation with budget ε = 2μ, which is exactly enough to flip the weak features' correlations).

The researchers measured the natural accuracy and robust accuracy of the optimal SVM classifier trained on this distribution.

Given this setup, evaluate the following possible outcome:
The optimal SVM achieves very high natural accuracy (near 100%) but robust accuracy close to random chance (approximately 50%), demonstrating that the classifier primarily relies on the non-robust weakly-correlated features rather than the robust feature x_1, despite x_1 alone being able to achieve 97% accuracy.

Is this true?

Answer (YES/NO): NO